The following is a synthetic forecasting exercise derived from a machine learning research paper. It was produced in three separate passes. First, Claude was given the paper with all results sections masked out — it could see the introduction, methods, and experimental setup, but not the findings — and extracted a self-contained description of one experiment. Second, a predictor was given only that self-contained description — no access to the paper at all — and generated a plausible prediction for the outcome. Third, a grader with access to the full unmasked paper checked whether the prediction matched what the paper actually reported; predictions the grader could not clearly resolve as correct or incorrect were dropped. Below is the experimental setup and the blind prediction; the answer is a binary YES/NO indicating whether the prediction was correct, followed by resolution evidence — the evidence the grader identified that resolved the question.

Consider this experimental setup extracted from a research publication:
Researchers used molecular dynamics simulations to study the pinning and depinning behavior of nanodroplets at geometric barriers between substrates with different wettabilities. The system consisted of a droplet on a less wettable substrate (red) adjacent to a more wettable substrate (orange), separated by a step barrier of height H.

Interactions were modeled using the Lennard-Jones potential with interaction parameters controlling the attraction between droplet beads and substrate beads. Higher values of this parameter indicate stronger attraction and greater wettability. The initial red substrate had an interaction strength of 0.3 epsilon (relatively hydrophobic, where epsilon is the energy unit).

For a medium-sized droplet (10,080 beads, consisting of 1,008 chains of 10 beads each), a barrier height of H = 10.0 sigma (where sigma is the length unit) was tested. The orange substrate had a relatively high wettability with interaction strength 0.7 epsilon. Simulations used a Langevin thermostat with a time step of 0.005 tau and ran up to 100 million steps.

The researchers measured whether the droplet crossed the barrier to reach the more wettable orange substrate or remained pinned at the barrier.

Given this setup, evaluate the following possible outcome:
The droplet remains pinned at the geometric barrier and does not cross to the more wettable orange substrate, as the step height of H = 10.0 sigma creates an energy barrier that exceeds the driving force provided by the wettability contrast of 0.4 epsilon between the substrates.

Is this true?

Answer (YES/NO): NO